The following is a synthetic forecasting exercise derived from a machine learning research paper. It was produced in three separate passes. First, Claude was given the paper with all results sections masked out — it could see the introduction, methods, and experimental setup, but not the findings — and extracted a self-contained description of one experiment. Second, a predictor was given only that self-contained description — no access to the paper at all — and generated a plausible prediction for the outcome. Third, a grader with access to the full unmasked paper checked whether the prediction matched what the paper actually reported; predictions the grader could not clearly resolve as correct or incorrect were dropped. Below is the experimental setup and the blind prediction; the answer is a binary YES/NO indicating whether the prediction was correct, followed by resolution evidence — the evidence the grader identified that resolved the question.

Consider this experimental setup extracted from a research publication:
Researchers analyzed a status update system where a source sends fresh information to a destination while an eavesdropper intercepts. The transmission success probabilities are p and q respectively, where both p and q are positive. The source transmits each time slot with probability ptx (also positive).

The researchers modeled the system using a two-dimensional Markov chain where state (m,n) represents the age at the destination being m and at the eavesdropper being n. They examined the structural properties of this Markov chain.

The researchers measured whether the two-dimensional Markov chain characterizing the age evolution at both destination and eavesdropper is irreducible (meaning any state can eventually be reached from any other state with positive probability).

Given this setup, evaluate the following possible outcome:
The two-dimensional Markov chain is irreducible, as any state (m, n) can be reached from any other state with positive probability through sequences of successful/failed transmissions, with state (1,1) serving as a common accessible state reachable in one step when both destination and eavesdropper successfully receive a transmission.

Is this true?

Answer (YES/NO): YES